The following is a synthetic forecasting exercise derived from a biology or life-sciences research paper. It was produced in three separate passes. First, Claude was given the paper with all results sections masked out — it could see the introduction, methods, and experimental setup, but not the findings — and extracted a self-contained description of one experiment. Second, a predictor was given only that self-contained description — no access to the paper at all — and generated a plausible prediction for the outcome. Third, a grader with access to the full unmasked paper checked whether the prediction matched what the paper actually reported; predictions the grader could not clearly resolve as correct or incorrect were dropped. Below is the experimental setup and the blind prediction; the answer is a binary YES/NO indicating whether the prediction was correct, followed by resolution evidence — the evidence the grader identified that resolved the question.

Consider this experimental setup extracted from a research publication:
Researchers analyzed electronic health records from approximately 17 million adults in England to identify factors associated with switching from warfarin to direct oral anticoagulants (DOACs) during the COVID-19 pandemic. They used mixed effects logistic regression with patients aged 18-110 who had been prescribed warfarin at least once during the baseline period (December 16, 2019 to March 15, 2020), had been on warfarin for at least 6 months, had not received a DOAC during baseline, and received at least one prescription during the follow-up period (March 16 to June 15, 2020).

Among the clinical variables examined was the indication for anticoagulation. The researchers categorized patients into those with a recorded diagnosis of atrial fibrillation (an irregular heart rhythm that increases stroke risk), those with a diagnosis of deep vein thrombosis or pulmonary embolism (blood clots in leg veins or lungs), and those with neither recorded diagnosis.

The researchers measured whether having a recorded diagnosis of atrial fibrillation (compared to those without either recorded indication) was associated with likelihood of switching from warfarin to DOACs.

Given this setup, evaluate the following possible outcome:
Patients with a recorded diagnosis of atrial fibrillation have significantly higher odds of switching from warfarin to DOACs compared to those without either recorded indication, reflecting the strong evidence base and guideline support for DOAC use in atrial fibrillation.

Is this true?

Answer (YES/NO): YES